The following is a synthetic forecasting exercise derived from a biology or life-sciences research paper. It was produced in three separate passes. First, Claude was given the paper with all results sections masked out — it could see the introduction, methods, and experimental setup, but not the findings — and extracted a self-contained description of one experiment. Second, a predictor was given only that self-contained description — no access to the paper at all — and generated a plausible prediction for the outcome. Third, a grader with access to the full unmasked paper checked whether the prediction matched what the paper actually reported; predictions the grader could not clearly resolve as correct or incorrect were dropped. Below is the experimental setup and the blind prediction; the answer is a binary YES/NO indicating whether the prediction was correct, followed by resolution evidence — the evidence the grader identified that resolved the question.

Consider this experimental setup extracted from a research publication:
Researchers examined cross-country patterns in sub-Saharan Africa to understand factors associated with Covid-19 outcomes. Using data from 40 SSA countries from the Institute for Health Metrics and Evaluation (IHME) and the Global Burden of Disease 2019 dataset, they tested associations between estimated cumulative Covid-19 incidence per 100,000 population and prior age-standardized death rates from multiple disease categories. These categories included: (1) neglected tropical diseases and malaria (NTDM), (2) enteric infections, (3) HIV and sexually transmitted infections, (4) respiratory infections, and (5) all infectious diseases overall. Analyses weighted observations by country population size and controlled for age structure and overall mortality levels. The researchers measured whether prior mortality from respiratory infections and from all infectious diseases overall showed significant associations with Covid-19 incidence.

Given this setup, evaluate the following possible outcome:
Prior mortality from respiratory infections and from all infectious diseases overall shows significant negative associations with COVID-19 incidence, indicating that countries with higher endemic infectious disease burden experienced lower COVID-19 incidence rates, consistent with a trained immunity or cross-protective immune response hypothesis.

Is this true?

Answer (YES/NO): NO